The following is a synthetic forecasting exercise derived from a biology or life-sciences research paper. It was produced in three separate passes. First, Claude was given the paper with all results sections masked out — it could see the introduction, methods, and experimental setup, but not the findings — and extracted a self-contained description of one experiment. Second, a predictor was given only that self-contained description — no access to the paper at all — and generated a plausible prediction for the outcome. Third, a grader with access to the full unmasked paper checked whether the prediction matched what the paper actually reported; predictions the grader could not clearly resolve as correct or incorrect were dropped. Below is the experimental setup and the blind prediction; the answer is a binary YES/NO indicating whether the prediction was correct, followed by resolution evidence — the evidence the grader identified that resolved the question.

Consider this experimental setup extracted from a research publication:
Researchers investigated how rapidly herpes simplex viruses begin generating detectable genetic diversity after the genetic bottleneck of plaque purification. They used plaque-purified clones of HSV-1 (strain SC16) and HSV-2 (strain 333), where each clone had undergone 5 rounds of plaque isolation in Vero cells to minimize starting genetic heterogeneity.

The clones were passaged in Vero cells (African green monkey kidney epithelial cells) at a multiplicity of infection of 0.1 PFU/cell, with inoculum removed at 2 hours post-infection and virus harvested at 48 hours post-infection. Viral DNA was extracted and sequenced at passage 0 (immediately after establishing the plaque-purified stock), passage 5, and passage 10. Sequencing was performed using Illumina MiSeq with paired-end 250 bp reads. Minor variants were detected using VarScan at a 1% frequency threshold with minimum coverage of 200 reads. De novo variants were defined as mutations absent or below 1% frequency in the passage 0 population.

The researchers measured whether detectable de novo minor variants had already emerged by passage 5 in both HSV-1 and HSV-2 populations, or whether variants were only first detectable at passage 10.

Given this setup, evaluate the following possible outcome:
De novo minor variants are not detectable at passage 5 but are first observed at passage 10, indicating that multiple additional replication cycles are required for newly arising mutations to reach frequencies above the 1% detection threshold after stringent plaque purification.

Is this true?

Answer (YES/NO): NO